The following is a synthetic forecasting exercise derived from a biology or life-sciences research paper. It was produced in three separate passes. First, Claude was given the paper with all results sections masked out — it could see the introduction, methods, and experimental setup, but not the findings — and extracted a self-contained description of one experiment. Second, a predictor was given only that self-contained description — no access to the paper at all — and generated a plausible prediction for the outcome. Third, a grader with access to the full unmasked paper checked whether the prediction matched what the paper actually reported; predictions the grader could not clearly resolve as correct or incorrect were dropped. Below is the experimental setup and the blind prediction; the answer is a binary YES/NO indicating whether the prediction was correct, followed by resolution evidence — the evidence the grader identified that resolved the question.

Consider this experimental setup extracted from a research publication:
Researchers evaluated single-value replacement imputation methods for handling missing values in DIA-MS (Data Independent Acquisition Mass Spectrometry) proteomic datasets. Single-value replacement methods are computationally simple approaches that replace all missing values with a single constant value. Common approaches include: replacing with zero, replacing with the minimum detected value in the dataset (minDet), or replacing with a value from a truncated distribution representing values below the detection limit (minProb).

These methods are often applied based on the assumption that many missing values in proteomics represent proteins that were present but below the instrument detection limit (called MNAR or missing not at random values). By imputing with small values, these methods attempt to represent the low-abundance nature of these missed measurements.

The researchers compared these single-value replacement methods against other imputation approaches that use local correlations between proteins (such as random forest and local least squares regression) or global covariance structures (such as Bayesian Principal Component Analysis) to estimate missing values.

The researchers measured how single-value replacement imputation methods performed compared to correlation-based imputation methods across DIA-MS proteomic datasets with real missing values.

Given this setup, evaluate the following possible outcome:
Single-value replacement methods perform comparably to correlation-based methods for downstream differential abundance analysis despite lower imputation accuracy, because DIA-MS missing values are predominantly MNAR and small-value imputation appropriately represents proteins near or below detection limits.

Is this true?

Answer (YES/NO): NO